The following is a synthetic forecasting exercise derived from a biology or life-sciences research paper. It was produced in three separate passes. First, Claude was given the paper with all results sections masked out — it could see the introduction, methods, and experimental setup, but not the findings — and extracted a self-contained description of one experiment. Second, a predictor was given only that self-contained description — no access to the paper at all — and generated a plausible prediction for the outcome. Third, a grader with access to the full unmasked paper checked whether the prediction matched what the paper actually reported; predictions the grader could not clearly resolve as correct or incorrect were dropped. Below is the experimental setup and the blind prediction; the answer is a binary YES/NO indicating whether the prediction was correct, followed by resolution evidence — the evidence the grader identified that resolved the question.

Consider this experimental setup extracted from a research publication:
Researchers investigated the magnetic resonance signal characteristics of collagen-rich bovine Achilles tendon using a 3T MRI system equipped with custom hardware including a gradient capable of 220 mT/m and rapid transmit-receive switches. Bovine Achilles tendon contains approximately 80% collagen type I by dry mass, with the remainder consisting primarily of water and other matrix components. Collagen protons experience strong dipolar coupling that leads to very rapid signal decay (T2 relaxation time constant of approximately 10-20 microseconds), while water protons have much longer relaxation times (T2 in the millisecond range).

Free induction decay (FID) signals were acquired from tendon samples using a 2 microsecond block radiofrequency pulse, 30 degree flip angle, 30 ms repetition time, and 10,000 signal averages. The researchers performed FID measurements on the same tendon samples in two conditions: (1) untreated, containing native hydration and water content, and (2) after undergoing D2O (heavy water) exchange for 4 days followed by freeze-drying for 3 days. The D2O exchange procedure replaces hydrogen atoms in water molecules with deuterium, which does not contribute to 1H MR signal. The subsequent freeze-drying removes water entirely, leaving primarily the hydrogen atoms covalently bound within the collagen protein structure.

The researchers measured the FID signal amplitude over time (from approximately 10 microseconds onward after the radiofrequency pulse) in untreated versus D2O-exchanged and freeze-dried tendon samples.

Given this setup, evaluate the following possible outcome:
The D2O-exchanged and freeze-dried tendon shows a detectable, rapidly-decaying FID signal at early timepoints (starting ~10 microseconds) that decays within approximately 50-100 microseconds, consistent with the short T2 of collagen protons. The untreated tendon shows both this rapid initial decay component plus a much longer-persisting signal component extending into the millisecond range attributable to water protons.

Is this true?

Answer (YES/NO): NO